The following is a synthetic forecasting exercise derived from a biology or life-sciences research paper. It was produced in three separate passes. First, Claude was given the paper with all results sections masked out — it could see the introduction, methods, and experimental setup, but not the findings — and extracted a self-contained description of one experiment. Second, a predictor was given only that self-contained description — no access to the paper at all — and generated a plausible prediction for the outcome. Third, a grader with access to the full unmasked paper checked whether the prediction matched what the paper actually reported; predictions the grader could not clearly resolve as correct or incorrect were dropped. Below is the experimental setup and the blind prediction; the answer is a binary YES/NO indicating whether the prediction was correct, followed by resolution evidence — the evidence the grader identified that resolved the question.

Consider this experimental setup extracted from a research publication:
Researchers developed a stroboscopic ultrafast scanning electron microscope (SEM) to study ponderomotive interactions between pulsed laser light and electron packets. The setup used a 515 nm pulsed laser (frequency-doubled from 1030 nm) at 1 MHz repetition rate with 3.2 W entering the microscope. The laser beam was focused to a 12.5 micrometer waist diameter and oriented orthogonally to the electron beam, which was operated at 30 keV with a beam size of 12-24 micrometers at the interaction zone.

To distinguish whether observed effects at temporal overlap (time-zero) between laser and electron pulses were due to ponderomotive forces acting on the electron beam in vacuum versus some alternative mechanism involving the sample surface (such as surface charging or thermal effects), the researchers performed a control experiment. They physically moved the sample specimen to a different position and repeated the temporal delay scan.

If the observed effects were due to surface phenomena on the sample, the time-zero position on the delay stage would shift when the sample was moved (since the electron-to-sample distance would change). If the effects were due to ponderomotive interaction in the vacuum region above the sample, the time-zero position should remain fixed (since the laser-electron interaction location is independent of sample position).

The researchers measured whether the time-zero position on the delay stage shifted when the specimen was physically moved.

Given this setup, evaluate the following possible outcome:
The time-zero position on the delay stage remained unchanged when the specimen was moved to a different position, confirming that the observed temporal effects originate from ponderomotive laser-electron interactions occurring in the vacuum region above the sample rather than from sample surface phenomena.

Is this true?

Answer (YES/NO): YES